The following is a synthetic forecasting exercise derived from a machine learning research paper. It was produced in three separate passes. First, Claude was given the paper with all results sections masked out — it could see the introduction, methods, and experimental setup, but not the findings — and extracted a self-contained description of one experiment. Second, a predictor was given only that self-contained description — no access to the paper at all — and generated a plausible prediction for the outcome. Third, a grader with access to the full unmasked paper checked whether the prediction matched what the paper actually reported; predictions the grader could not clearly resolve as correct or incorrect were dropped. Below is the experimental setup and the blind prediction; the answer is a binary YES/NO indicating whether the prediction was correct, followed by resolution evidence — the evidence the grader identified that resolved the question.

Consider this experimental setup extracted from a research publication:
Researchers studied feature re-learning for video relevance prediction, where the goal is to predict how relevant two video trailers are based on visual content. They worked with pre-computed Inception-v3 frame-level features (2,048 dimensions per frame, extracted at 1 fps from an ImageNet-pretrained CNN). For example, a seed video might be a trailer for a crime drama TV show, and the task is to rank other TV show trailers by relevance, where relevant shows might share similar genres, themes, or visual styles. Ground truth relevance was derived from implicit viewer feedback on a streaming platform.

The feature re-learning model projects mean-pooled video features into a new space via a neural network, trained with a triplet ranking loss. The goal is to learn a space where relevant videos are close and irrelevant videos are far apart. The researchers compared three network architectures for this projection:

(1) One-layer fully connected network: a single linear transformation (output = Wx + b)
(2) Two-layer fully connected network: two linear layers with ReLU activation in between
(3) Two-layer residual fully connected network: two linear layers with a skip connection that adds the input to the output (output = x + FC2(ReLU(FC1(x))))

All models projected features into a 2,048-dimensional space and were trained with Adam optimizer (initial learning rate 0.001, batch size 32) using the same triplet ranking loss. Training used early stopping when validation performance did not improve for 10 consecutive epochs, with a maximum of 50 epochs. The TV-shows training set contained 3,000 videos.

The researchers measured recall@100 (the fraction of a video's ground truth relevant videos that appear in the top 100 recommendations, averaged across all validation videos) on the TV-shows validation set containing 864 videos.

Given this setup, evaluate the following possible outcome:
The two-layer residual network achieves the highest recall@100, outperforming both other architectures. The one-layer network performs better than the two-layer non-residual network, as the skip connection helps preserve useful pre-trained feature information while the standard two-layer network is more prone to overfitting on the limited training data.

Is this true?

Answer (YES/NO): NO